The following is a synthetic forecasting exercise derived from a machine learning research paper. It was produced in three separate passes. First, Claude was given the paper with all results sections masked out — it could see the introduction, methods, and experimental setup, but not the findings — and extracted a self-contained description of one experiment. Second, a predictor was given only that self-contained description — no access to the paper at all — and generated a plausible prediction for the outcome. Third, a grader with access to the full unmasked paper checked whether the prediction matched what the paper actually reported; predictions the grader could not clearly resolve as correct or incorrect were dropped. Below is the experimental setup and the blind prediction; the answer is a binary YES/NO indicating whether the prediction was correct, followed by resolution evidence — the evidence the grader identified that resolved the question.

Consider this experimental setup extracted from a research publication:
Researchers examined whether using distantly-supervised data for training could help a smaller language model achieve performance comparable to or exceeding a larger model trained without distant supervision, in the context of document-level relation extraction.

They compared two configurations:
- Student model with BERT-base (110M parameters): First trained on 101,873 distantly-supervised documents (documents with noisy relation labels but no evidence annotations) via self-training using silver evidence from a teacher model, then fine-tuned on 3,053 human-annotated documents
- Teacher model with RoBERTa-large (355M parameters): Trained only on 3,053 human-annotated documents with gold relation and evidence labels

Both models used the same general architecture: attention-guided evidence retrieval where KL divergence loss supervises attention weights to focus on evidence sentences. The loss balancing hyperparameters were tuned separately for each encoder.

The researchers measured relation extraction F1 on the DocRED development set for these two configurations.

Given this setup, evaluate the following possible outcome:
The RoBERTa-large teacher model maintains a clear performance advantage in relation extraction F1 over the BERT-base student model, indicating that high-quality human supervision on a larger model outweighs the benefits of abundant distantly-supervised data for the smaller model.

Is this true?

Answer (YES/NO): NO